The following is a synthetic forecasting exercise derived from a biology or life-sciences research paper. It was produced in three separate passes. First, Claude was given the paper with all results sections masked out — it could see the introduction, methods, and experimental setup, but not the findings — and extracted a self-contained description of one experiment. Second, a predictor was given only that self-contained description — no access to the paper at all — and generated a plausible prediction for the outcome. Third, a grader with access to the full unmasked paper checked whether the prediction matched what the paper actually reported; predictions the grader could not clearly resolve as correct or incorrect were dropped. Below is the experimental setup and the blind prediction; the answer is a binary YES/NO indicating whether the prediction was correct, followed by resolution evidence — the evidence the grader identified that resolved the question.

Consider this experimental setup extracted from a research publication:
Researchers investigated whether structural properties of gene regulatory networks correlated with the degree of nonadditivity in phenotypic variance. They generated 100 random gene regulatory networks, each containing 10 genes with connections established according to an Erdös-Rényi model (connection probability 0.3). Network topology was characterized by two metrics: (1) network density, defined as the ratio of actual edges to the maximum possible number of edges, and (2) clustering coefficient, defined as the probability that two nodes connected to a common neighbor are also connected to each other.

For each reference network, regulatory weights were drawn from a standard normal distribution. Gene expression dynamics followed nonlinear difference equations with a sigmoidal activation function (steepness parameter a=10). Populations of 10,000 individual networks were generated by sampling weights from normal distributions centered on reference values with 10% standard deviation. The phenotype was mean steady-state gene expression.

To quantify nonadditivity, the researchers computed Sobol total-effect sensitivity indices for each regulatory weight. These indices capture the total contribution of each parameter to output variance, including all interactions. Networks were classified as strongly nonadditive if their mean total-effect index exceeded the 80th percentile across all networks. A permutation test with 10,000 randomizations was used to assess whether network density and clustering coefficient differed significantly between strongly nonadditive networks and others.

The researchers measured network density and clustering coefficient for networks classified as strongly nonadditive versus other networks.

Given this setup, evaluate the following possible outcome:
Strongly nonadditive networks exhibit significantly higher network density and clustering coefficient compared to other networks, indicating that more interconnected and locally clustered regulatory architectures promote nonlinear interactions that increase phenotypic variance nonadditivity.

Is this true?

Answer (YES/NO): YES